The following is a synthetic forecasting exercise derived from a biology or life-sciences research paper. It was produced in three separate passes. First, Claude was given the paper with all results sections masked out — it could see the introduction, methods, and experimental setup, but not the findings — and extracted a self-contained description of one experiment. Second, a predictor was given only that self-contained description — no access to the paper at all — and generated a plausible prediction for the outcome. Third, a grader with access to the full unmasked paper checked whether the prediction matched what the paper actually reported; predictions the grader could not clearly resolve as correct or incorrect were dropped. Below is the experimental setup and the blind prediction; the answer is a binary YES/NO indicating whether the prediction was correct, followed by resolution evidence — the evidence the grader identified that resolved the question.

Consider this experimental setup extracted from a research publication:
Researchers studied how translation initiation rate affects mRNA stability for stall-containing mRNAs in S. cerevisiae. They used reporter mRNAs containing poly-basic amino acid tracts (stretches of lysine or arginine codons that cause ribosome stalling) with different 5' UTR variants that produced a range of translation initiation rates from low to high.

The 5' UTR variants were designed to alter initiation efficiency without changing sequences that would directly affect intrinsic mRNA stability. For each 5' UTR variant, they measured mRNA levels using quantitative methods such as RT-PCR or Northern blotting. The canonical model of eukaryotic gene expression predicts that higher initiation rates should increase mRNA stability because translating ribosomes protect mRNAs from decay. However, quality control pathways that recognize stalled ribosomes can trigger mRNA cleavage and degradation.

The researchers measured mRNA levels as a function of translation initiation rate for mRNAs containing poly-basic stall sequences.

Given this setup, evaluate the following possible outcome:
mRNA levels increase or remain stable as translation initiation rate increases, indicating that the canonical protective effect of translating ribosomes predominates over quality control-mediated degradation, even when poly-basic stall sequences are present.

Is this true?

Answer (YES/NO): NO